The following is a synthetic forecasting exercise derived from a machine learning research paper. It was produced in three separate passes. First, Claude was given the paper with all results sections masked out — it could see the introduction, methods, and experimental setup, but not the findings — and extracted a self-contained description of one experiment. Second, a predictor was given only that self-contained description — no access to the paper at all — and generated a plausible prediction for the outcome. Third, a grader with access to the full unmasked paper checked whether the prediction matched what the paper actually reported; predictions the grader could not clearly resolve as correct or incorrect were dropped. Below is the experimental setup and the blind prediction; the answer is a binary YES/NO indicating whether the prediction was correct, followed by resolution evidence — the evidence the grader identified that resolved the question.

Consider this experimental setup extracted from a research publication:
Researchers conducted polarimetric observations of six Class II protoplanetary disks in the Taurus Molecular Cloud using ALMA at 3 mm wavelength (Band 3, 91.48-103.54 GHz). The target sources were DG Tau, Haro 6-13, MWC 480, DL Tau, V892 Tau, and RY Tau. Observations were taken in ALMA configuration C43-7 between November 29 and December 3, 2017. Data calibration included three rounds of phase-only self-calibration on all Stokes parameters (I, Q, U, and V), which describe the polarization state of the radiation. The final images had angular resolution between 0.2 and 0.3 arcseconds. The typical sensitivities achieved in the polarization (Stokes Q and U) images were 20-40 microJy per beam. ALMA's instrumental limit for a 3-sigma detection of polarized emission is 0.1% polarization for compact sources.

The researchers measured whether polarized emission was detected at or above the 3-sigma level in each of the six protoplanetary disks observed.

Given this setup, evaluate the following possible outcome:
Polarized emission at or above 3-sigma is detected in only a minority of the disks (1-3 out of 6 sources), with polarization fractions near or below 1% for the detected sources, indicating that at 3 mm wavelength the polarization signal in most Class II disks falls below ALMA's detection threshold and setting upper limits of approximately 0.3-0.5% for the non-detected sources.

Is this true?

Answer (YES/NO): NO